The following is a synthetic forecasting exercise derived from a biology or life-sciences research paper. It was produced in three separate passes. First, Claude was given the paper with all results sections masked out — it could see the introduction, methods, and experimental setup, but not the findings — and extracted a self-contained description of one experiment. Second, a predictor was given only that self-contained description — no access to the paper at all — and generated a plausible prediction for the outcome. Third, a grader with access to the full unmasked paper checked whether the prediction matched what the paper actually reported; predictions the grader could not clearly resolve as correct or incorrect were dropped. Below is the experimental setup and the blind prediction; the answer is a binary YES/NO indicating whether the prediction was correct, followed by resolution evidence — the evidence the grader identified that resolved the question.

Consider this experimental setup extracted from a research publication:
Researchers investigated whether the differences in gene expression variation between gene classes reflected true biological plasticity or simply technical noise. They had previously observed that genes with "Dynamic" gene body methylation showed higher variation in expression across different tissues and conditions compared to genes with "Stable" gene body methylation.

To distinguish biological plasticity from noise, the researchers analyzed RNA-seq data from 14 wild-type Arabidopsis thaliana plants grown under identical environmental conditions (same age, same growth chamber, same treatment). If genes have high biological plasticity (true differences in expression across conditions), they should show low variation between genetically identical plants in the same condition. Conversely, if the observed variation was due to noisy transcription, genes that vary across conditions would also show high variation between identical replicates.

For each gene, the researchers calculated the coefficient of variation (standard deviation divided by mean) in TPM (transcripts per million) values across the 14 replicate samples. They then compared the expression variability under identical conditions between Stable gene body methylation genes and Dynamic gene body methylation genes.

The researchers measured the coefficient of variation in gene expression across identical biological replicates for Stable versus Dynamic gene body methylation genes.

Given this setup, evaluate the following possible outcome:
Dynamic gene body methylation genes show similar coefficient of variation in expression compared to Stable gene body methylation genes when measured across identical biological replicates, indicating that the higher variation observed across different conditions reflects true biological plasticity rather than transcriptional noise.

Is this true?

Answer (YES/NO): YES